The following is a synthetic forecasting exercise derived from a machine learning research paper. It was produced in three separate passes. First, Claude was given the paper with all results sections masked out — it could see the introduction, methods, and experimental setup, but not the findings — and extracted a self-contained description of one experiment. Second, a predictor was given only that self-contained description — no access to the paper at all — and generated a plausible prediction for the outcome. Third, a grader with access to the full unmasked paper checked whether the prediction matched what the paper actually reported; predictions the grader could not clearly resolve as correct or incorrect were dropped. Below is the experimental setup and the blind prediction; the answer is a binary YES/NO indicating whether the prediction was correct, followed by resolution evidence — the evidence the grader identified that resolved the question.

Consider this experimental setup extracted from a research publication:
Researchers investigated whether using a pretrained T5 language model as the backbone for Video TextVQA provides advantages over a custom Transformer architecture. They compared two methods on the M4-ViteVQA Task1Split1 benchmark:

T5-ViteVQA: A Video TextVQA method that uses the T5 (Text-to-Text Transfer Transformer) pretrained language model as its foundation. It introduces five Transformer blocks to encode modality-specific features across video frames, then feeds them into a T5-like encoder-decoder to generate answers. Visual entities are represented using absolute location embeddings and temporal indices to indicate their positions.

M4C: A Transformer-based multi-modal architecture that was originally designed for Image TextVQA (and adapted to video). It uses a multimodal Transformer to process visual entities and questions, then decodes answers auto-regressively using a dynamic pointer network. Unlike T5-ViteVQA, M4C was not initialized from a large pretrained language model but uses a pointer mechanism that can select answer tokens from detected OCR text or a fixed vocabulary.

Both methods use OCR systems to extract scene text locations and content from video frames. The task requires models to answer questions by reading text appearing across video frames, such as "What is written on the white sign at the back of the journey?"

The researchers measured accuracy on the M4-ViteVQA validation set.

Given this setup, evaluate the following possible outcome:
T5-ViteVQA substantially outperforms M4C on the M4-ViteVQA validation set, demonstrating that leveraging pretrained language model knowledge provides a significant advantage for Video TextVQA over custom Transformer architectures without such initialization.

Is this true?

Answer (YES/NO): NO